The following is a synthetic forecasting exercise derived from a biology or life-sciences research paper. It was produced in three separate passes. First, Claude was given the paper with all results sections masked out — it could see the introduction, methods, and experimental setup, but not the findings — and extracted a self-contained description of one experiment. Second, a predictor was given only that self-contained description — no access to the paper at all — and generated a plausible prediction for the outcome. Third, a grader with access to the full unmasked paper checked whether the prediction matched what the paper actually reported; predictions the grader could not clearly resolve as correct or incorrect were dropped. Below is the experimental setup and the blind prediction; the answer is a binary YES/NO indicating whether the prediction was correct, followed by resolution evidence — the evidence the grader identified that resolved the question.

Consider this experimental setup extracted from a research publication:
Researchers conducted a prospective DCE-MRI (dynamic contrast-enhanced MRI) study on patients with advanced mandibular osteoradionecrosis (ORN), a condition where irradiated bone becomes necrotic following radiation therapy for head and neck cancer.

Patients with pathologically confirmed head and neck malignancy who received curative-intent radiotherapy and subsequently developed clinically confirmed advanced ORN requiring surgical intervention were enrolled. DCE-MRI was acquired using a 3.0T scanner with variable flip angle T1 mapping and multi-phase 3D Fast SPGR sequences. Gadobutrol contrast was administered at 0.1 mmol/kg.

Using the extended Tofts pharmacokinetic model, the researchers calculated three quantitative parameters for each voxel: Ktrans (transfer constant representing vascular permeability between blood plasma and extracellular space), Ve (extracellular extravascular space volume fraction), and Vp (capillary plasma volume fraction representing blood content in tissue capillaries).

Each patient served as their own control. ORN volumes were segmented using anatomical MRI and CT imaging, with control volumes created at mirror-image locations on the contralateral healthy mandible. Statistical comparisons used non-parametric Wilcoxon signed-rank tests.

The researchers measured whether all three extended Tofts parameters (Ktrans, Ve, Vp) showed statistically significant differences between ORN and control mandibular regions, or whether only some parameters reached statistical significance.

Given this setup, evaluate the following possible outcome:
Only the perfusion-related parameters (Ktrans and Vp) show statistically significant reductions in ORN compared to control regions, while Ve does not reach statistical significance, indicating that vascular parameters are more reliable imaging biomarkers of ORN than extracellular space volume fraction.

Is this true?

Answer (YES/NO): NO